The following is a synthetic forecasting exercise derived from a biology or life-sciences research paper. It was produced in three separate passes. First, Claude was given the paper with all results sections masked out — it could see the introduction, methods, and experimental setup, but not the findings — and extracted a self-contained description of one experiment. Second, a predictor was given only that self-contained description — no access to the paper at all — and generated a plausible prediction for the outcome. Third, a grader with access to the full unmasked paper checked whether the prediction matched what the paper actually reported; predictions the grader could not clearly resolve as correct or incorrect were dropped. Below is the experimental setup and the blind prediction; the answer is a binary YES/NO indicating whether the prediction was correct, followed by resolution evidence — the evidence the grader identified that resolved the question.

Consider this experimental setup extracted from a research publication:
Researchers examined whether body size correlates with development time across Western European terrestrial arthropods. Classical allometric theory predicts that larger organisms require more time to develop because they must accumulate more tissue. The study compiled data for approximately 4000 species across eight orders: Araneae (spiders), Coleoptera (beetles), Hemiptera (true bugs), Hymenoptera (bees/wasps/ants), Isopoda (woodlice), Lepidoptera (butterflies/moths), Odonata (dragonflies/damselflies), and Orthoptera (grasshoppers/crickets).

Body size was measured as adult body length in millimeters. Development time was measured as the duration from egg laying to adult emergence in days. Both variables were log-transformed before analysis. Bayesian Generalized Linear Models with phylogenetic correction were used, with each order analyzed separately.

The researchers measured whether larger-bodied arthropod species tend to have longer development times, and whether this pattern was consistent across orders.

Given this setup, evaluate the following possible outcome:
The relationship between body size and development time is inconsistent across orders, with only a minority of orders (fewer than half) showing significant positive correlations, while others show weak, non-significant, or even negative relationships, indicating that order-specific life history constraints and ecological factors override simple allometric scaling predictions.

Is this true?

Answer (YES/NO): YES